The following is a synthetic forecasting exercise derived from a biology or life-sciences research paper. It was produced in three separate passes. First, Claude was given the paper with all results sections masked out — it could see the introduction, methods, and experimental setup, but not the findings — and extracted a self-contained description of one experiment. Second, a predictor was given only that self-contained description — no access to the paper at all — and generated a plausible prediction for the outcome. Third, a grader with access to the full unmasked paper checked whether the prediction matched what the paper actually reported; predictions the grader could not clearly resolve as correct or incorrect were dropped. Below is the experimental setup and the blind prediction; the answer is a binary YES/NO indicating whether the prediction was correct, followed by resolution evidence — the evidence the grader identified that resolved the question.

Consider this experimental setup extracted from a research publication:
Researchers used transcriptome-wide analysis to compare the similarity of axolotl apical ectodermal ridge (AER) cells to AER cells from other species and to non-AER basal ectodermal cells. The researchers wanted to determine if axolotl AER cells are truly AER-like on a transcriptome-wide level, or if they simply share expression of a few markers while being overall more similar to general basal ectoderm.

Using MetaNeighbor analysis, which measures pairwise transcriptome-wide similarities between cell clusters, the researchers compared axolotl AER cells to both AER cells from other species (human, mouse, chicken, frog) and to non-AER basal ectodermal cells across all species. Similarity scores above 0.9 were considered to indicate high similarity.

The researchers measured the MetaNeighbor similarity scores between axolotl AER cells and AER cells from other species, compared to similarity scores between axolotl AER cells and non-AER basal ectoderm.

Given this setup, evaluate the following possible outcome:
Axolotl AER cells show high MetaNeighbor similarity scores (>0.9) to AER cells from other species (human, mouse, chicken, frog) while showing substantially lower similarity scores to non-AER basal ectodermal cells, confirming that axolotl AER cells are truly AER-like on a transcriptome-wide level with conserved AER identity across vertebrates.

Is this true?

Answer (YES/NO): YES